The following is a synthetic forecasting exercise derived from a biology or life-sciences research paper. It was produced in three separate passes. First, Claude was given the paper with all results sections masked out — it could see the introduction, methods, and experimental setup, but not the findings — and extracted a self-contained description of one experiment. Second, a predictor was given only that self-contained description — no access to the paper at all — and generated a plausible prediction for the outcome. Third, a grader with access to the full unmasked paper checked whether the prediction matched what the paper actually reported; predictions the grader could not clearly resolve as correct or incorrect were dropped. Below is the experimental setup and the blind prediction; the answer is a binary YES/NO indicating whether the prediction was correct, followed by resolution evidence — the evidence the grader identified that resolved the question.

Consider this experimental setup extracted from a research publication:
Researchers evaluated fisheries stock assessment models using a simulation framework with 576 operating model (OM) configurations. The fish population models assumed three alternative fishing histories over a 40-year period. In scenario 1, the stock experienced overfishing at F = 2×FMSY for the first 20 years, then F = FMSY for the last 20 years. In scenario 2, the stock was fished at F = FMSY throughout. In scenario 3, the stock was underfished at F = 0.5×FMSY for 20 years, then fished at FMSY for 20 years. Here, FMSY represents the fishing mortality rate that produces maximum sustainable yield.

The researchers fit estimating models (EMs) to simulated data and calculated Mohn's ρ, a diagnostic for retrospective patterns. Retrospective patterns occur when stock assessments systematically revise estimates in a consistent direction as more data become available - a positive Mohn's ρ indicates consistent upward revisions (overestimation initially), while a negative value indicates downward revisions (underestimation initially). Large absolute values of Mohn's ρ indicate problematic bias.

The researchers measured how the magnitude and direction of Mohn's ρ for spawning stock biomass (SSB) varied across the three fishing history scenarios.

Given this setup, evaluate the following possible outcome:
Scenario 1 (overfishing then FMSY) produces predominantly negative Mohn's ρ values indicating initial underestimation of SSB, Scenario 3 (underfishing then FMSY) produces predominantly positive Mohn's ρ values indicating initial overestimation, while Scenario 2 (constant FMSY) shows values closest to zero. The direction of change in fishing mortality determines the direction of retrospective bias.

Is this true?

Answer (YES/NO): NO